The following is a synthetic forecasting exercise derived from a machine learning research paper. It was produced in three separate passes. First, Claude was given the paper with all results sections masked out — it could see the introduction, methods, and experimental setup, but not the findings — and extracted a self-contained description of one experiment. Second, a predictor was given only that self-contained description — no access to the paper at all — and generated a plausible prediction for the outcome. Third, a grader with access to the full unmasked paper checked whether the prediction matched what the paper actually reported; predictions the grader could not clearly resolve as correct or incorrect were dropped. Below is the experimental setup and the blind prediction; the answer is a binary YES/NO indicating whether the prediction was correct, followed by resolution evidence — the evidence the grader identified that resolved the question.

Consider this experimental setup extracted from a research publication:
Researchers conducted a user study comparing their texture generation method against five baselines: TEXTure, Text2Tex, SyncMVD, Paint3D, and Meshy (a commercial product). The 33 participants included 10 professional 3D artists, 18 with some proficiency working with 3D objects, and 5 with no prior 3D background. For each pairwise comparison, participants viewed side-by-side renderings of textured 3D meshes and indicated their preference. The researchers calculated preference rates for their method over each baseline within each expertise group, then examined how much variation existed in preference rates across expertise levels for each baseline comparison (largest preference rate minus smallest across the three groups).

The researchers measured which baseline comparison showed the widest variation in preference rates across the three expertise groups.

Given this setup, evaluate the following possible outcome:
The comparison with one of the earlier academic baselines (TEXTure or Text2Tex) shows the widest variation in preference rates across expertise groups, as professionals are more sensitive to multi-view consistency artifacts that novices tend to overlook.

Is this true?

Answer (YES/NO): NO